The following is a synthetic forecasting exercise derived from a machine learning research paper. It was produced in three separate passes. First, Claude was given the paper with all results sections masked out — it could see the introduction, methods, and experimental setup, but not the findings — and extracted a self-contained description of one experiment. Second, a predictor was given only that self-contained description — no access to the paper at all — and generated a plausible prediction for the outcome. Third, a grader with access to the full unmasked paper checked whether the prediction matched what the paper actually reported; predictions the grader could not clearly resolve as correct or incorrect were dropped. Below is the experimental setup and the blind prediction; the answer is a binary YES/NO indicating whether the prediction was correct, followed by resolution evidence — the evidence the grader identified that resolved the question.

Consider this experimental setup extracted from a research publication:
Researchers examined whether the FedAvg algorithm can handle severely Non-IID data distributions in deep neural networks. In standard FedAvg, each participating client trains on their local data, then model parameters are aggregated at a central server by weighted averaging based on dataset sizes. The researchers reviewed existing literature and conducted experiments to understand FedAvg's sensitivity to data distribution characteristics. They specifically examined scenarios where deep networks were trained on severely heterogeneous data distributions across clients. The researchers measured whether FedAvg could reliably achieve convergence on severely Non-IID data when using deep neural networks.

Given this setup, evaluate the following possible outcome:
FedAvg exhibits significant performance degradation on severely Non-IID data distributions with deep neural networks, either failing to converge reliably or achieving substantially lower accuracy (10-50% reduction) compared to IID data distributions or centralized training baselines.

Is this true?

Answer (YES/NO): YES